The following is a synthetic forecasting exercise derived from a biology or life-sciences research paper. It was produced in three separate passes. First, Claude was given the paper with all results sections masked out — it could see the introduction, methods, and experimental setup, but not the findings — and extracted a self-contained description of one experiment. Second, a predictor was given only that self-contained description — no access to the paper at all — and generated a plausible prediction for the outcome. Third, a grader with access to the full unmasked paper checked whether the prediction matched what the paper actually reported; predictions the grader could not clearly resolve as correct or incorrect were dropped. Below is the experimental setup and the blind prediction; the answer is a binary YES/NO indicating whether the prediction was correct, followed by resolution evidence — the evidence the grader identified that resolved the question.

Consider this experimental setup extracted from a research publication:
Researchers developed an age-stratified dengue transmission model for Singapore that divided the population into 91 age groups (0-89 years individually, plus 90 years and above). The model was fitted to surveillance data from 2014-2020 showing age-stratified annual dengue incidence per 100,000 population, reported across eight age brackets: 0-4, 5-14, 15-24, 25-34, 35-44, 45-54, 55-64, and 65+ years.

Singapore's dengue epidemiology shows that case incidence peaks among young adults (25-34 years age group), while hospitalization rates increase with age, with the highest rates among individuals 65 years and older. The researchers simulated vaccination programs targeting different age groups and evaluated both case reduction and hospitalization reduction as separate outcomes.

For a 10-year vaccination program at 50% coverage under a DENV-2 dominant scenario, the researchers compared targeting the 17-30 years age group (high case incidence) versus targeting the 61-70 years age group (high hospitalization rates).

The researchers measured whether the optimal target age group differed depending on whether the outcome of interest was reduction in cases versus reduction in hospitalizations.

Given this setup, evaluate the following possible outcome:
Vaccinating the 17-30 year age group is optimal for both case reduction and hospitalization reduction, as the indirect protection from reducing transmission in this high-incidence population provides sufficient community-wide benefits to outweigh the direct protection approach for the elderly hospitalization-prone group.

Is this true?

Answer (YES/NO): NO